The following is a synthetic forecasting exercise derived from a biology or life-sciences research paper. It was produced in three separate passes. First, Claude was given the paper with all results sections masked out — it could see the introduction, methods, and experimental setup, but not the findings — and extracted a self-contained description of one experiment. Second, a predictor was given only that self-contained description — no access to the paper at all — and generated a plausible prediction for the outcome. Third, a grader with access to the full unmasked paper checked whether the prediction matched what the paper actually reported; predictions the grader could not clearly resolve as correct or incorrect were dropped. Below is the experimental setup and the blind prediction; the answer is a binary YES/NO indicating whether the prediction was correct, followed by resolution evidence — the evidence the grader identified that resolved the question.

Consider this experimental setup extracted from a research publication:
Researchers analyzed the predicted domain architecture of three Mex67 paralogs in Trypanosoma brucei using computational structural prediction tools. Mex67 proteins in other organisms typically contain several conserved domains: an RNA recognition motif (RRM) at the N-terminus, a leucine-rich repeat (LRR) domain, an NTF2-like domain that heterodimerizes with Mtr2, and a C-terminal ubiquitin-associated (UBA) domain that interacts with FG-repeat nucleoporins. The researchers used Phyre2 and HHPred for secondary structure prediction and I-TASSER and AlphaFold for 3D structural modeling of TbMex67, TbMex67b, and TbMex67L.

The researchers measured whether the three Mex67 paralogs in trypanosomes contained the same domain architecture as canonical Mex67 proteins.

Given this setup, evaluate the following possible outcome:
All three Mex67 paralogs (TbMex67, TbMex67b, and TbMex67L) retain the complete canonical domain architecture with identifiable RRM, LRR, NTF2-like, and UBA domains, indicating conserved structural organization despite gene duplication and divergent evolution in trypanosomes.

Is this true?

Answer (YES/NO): NO